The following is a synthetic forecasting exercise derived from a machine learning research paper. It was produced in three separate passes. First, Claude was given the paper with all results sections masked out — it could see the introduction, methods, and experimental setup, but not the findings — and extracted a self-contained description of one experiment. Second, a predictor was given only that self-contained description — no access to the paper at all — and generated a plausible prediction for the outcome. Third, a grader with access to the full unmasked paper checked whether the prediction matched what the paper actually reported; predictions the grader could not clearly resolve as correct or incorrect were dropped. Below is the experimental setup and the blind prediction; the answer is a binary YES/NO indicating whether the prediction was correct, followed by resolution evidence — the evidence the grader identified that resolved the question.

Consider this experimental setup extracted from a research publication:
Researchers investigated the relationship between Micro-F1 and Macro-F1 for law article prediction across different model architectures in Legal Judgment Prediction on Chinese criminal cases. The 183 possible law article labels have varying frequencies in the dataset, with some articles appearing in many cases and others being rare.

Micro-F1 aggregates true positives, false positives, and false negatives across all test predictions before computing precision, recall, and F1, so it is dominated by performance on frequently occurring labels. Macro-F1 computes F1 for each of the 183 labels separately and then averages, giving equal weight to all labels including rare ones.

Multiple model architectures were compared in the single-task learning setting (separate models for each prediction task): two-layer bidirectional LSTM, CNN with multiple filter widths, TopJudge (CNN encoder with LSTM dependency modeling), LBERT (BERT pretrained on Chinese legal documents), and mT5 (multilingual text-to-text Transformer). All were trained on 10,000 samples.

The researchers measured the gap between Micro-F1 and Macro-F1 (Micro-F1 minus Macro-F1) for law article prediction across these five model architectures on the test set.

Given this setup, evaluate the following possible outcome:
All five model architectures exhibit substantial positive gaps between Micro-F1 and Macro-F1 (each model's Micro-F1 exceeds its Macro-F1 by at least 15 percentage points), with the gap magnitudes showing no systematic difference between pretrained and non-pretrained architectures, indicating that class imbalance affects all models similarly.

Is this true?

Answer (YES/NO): NO